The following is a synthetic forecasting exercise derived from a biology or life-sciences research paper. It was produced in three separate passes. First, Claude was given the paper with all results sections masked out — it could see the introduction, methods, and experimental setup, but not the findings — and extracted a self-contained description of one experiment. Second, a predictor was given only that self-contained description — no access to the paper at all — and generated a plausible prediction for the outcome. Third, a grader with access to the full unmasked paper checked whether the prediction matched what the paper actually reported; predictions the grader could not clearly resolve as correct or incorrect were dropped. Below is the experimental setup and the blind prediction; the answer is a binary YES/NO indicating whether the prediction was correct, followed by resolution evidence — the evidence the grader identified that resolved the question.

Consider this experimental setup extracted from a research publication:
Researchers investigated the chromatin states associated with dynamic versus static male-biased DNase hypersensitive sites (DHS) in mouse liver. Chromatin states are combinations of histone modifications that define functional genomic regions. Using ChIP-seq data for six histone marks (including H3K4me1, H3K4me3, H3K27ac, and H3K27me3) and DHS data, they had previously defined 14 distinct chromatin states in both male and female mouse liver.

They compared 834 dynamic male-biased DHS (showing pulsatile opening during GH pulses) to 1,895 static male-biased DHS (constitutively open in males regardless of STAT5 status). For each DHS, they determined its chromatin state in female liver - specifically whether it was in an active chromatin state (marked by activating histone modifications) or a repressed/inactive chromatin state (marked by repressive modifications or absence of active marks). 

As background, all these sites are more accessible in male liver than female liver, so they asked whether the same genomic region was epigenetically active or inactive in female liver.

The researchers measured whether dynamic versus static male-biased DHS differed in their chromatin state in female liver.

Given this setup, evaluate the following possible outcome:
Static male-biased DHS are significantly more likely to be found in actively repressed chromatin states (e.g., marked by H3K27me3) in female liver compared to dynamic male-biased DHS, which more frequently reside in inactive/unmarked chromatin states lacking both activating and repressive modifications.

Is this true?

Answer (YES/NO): NO